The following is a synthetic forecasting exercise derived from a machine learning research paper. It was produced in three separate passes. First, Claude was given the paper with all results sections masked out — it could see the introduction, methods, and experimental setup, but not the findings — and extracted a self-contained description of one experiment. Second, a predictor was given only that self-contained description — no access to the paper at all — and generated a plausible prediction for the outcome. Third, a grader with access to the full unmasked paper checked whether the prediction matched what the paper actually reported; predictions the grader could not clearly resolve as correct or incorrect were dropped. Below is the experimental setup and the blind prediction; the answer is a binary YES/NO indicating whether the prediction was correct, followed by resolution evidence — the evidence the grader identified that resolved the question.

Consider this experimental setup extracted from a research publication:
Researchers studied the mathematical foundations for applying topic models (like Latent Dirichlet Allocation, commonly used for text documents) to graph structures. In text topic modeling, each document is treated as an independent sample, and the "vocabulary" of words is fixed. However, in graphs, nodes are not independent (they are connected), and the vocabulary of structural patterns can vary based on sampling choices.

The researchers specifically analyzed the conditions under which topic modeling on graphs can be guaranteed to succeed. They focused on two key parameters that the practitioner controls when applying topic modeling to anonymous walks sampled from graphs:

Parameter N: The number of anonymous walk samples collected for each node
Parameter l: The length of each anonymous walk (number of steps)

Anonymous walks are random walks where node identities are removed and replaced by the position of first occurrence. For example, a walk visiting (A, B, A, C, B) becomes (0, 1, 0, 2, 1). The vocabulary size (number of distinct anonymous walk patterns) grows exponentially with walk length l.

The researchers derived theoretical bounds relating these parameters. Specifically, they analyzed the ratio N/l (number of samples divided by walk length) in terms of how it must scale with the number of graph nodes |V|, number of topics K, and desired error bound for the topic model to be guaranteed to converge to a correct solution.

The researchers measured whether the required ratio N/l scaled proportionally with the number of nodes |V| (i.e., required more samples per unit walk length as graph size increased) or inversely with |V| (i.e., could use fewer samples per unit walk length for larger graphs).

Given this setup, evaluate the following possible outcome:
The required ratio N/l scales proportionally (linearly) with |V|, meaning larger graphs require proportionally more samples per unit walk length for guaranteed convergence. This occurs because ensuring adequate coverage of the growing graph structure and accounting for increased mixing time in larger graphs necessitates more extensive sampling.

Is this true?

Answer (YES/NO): NO